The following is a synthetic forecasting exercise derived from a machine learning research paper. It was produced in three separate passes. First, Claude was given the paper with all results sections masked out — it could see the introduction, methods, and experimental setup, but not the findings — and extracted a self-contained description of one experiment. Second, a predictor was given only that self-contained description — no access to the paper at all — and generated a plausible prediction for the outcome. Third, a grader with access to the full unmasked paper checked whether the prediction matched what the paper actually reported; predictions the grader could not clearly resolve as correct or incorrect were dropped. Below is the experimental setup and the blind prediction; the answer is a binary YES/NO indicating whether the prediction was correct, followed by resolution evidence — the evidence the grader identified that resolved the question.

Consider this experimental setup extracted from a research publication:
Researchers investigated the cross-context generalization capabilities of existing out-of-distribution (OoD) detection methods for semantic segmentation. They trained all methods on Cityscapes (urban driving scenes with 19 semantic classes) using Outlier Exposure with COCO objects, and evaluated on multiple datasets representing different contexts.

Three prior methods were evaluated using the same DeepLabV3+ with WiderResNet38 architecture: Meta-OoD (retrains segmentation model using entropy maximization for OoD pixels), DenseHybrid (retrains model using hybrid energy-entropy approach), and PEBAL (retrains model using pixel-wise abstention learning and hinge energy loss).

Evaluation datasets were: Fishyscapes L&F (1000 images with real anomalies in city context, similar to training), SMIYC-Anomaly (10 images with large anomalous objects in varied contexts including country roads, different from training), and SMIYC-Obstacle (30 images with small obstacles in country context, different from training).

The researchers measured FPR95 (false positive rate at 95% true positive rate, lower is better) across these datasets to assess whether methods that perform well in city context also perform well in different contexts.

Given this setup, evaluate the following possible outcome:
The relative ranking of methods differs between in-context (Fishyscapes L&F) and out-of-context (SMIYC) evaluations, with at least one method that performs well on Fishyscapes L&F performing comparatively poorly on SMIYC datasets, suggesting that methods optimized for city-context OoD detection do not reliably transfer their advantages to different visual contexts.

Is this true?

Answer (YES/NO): YES